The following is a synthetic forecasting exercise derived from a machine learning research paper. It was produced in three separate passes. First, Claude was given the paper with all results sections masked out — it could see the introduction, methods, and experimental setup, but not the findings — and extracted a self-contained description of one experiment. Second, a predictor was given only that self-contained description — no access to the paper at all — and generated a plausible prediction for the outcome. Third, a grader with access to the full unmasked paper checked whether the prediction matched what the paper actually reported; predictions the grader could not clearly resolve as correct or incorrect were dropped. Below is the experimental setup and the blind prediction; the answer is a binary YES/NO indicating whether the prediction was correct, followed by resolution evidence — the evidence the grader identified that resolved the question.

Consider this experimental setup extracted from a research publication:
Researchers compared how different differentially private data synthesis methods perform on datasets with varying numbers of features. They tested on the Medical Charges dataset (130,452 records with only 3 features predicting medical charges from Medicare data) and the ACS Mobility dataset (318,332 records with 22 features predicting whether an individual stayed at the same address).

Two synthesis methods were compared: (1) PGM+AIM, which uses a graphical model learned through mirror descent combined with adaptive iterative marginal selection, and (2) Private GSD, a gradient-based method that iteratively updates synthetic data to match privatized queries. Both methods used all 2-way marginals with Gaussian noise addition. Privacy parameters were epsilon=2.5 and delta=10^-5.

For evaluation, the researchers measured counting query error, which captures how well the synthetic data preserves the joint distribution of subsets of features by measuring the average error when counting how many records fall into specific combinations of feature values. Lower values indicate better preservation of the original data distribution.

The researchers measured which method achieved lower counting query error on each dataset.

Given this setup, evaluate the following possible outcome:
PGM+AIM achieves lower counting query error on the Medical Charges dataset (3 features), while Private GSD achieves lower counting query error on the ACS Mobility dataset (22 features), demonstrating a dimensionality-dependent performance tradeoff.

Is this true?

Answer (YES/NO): NO